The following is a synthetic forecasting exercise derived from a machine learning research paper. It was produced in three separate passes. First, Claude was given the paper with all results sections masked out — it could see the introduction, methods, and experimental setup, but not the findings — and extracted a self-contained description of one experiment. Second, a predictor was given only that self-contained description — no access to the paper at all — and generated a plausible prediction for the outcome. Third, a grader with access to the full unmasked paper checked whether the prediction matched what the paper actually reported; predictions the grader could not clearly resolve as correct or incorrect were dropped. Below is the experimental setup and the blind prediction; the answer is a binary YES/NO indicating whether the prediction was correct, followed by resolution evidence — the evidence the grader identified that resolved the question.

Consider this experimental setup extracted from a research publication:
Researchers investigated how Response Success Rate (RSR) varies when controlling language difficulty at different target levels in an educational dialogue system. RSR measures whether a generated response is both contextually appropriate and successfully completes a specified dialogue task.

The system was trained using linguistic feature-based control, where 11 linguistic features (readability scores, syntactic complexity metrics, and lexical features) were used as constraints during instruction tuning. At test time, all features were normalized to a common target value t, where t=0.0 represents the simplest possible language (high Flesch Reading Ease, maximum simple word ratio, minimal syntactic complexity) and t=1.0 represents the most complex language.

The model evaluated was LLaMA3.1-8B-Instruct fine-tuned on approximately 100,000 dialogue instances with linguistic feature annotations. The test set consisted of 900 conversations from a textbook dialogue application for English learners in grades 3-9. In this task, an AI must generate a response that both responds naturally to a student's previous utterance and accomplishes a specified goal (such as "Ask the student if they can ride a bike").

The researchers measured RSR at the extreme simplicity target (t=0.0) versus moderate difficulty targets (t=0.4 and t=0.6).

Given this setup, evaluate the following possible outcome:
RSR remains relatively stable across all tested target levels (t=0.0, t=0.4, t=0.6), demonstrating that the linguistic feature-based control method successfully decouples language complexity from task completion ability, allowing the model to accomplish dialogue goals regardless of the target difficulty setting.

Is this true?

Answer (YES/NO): NO